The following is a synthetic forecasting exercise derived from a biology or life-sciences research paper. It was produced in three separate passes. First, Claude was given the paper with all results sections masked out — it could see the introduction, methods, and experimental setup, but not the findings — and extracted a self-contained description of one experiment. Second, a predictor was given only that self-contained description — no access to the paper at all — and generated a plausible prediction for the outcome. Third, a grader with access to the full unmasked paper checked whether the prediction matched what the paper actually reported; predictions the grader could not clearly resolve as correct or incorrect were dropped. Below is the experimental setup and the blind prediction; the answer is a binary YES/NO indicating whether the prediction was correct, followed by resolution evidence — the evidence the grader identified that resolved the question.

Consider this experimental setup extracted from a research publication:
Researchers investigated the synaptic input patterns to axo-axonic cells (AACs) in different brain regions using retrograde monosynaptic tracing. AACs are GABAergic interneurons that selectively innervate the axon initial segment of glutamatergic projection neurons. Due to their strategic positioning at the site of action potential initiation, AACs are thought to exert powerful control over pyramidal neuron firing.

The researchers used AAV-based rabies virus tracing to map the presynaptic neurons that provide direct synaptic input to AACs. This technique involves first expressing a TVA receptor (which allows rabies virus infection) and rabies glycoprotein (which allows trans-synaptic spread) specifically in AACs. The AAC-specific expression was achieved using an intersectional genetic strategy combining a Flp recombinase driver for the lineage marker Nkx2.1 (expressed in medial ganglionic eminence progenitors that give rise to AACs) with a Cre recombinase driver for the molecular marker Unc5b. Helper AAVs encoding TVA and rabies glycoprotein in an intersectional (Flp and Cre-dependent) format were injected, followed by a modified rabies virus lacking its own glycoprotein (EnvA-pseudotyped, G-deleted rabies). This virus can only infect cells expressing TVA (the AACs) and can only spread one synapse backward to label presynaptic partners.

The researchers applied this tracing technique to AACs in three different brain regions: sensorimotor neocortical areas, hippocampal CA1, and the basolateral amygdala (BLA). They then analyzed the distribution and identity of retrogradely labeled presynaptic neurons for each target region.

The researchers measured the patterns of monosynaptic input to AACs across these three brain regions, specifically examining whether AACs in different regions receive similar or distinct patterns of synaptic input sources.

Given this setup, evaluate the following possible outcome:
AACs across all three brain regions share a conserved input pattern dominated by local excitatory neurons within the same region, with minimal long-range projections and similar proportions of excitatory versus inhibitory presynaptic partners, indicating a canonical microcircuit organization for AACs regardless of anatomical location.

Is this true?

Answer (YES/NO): NO